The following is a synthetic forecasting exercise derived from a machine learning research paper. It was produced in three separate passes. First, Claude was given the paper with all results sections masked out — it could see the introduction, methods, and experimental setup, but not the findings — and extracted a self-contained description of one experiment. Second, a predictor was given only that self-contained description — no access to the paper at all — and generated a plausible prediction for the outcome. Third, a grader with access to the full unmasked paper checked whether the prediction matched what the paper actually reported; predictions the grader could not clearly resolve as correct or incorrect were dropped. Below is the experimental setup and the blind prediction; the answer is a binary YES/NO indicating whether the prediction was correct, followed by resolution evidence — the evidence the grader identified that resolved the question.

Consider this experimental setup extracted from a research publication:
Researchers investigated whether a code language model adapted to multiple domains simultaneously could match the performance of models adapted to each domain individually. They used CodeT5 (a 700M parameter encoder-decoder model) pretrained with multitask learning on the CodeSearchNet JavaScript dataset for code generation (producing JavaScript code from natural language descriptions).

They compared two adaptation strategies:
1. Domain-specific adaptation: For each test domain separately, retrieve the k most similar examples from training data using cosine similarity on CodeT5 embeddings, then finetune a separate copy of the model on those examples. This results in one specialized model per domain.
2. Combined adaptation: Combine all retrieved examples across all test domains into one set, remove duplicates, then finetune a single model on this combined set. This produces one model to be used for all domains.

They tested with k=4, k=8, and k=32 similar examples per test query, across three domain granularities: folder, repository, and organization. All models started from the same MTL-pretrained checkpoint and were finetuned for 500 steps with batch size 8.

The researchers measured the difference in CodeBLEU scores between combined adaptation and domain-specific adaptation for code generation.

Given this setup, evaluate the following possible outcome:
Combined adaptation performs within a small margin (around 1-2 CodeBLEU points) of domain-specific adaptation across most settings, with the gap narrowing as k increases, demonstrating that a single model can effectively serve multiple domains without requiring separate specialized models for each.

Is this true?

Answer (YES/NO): NO